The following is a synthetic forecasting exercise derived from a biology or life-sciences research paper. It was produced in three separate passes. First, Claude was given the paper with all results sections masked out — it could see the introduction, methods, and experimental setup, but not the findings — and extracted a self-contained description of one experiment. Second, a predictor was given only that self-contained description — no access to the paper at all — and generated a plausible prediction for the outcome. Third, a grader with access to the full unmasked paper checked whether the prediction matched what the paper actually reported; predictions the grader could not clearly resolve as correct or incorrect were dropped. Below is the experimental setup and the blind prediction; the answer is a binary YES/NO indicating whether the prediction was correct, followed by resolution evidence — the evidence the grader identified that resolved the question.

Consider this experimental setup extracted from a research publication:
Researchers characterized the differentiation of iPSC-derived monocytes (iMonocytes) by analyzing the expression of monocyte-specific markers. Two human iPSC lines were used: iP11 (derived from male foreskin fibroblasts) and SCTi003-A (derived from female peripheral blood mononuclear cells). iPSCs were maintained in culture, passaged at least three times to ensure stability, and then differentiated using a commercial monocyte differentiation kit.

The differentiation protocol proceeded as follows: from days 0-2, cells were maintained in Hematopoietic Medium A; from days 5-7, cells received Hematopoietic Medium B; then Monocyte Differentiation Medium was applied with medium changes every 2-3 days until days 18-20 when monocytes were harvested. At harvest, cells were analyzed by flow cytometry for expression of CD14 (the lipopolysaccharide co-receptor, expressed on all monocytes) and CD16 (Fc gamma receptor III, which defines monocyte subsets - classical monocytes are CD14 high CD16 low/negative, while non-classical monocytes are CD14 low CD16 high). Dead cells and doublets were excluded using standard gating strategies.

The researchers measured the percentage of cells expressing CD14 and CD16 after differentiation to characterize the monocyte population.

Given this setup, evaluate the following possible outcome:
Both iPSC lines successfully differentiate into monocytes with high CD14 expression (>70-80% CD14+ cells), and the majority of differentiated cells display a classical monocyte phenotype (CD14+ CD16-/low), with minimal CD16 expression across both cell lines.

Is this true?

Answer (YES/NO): NO